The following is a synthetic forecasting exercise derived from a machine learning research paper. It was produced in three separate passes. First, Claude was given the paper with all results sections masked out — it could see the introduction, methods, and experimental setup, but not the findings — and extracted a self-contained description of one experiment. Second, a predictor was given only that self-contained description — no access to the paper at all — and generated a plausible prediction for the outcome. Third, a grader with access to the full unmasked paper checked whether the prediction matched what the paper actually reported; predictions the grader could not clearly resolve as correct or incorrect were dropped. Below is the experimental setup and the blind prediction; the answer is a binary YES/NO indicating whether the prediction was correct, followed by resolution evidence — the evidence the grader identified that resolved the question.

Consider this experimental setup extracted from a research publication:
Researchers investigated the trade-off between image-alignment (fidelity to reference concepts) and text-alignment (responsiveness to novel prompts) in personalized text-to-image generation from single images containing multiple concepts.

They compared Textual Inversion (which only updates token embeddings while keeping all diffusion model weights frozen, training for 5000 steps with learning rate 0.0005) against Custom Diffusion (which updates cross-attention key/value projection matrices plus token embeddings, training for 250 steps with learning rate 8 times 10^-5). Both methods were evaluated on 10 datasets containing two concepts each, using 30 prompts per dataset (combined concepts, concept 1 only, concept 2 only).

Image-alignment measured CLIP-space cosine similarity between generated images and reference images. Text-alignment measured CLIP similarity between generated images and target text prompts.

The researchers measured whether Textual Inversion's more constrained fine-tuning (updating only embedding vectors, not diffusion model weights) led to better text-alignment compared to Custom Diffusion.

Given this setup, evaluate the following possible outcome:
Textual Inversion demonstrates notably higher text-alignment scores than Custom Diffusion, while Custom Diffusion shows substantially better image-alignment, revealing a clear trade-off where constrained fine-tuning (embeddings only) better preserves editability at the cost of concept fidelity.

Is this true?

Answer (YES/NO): YES